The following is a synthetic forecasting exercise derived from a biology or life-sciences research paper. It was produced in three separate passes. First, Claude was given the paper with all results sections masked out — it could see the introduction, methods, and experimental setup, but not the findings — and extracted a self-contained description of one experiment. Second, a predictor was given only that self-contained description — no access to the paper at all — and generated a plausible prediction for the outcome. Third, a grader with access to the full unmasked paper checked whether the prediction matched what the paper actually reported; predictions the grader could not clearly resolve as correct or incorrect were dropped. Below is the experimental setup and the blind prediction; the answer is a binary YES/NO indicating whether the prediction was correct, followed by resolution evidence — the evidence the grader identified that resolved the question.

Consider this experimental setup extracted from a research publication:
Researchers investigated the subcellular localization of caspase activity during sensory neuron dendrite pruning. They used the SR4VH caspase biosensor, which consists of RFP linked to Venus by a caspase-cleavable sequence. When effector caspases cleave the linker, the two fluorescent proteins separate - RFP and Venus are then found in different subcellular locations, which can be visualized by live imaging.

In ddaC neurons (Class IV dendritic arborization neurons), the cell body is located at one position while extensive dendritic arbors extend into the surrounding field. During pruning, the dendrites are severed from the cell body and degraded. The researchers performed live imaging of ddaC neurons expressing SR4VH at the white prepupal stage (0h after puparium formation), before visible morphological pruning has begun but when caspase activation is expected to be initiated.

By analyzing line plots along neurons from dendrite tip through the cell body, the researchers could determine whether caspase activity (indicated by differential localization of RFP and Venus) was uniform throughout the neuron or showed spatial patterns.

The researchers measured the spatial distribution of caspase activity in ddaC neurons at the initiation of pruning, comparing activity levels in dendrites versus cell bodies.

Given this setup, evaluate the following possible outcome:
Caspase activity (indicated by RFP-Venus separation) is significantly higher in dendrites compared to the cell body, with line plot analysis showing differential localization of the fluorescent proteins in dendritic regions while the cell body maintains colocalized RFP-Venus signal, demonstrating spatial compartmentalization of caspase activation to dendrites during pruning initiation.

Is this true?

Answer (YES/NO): NO